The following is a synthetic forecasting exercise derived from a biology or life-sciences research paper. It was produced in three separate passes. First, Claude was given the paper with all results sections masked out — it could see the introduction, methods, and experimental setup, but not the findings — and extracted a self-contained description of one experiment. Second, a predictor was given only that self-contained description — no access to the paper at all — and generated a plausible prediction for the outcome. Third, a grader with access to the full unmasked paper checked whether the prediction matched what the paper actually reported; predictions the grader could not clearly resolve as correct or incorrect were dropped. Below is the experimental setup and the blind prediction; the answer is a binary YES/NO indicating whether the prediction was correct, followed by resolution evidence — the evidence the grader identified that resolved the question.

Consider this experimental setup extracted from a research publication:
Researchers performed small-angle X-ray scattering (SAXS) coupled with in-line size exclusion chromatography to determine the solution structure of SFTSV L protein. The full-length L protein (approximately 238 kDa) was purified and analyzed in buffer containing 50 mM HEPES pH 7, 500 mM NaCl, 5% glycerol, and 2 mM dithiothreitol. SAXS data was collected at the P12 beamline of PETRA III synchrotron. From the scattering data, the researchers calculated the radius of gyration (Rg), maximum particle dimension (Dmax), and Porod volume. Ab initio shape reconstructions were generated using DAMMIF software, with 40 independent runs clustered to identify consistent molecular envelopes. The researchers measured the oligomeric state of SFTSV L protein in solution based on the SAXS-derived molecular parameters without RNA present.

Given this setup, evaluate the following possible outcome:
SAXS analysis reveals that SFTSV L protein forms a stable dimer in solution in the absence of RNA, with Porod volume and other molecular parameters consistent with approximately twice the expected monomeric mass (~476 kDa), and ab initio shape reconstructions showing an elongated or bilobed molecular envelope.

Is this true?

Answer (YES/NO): NO